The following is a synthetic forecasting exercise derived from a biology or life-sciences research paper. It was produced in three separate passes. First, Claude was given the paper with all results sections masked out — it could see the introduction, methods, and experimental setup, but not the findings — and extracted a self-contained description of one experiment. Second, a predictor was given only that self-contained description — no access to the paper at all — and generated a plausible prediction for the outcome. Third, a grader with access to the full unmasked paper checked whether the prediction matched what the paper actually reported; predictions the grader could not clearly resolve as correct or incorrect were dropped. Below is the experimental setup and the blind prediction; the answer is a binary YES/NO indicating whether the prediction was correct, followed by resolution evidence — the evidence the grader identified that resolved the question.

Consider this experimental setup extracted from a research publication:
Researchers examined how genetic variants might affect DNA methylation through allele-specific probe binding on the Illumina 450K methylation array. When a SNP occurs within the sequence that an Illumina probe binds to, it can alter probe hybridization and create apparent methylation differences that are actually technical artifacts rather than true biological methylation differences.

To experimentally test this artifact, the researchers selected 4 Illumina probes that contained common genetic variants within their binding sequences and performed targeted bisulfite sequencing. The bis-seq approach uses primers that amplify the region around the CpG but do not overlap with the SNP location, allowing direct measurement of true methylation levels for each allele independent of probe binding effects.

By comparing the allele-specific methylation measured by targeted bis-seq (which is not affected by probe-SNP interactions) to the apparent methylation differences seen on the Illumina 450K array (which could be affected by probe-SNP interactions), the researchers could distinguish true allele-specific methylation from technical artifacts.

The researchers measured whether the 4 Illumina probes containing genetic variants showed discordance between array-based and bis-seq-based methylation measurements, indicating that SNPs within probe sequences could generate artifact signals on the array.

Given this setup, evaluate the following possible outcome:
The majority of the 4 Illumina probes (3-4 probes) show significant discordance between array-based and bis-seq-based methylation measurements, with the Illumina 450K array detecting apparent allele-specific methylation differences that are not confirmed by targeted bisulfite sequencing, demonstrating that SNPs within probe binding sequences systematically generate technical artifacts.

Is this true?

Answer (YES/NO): NO